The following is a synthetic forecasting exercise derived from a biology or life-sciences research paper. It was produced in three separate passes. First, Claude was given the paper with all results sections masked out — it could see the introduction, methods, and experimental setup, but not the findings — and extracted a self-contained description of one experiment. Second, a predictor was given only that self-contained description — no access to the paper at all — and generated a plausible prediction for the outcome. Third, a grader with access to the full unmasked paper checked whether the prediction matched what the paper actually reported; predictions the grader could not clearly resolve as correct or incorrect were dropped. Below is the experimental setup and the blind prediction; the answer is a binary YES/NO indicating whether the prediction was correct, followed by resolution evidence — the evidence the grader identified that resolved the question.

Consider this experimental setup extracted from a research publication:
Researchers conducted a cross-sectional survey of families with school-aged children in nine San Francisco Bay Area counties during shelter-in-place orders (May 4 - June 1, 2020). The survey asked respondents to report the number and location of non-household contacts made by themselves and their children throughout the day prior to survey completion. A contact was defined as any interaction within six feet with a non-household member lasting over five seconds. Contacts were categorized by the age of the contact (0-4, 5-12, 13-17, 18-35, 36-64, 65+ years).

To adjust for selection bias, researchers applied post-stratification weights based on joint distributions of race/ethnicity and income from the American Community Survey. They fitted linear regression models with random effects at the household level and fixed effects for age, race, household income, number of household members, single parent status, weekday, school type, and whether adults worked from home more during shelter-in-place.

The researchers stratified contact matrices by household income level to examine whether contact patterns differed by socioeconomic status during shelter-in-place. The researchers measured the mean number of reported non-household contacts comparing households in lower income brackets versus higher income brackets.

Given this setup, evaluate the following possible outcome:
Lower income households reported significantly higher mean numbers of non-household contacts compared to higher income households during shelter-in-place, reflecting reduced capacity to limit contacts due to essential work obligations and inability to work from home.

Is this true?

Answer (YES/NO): NO